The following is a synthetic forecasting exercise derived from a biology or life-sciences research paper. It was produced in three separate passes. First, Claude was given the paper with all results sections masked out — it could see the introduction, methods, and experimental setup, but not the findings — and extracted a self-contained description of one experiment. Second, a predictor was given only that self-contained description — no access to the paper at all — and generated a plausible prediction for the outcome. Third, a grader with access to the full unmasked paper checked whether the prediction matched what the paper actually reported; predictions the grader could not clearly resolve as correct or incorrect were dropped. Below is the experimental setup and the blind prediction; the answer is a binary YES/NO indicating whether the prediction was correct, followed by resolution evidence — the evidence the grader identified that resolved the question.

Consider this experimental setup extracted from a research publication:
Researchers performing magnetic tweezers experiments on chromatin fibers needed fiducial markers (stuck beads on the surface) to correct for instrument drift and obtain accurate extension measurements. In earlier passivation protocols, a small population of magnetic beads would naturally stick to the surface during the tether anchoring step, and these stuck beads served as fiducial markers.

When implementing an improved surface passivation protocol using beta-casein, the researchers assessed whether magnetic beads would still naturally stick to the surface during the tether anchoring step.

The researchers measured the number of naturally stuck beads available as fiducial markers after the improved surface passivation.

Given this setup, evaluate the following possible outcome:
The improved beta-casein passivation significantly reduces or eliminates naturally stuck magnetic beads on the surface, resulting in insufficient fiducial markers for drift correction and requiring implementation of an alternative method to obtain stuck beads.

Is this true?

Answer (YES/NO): YES